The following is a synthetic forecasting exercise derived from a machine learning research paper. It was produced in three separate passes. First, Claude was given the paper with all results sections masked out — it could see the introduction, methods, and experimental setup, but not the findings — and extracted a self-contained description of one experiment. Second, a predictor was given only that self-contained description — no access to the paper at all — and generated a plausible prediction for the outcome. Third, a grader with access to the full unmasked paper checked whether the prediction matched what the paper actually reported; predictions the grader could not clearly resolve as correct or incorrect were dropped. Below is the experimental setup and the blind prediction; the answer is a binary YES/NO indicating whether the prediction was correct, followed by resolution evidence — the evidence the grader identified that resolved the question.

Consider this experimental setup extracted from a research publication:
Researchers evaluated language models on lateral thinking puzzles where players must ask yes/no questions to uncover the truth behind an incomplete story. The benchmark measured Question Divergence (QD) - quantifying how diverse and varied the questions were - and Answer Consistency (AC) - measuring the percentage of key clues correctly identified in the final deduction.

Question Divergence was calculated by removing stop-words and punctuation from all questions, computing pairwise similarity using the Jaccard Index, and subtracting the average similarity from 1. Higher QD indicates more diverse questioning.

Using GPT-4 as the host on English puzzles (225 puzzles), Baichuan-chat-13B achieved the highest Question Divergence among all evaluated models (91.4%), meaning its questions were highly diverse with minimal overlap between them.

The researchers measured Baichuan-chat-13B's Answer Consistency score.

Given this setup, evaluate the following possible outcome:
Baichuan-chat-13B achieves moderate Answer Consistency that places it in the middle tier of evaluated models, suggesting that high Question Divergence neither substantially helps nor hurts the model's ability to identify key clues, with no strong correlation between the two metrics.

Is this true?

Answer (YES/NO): NO